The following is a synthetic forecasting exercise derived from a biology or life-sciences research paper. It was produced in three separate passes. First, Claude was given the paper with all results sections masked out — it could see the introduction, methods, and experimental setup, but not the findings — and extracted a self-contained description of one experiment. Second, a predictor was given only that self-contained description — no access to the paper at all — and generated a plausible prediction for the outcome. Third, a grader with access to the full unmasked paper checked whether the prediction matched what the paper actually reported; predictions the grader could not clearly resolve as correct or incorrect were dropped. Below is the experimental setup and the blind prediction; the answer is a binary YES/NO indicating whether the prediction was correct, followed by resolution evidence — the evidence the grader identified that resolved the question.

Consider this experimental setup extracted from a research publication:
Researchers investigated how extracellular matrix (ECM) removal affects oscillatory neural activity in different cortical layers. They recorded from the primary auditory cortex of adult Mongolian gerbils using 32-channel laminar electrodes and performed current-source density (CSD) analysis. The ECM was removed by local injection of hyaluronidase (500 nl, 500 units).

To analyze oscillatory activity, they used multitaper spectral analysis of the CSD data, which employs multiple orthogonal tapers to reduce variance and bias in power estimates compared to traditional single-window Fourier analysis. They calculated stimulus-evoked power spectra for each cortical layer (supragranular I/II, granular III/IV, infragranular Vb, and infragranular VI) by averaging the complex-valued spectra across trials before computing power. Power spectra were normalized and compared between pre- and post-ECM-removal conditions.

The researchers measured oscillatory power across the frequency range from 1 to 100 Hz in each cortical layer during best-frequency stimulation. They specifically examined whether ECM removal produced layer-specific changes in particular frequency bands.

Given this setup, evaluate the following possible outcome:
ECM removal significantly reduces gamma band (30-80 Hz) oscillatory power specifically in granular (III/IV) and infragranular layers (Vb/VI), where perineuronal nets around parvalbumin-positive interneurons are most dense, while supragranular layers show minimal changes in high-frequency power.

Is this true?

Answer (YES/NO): NO